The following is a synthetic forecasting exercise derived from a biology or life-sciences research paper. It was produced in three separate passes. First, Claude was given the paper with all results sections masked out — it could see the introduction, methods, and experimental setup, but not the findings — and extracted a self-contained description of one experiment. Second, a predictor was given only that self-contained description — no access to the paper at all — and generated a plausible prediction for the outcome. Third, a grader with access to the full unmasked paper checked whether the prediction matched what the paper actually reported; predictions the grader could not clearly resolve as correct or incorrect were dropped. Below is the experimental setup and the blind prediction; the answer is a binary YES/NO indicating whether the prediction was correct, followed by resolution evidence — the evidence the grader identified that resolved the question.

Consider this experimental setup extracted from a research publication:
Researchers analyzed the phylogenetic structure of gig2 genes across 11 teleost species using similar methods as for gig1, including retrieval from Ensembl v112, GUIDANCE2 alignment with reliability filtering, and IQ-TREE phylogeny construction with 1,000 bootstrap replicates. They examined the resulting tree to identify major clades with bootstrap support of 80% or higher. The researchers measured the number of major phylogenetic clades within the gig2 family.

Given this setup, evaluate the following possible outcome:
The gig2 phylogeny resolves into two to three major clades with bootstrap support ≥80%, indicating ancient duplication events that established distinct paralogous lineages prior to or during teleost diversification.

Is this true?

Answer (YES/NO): YES